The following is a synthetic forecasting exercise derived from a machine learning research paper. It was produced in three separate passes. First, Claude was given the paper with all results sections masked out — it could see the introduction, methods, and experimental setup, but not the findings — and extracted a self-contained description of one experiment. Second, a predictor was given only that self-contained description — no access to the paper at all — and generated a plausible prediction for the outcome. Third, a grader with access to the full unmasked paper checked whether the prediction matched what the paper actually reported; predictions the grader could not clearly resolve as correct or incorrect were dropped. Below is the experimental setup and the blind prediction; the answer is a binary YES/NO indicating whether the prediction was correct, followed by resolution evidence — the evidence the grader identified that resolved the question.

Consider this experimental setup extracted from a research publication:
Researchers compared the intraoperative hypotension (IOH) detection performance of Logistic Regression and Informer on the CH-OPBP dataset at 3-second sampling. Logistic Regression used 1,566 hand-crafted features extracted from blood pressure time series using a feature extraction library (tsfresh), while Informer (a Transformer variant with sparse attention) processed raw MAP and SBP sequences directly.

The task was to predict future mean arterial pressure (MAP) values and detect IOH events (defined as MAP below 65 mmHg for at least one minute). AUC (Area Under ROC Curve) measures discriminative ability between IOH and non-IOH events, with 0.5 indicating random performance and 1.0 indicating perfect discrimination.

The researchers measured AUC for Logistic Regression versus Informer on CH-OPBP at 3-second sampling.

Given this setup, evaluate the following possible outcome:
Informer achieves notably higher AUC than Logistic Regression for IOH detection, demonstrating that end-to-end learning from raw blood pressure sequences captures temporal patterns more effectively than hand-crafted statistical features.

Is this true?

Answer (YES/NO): NO